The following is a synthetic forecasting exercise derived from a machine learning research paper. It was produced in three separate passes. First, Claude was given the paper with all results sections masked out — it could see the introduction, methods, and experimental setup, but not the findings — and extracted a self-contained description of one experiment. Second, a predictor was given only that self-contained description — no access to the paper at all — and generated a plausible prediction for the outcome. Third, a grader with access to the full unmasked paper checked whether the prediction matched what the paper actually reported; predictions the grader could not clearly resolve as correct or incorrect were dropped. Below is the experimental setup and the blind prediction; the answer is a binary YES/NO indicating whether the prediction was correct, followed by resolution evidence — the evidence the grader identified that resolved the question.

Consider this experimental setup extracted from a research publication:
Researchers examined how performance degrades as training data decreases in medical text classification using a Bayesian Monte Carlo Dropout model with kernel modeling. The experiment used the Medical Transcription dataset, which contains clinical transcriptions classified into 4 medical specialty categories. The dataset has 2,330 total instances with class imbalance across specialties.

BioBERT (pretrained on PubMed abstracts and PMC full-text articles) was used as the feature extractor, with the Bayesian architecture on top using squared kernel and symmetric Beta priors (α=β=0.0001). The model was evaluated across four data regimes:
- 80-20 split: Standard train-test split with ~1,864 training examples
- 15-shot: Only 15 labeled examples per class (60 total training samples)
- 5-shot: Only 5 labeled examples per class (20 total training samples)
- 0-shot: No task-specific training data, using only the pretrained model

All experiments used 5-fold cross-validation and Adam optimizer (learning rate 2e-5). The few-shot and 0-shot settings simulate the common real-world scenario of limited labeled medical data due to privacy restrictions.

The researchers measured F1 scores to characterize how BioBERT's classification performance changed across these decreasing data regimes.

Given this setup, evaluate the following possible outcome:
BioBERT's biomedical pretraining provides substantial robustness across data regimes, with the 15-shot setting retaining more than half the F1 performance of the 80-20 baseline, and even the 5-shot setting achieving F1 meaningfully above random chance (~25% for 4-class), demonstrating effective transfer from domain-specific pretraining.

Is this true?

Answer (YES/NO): YES